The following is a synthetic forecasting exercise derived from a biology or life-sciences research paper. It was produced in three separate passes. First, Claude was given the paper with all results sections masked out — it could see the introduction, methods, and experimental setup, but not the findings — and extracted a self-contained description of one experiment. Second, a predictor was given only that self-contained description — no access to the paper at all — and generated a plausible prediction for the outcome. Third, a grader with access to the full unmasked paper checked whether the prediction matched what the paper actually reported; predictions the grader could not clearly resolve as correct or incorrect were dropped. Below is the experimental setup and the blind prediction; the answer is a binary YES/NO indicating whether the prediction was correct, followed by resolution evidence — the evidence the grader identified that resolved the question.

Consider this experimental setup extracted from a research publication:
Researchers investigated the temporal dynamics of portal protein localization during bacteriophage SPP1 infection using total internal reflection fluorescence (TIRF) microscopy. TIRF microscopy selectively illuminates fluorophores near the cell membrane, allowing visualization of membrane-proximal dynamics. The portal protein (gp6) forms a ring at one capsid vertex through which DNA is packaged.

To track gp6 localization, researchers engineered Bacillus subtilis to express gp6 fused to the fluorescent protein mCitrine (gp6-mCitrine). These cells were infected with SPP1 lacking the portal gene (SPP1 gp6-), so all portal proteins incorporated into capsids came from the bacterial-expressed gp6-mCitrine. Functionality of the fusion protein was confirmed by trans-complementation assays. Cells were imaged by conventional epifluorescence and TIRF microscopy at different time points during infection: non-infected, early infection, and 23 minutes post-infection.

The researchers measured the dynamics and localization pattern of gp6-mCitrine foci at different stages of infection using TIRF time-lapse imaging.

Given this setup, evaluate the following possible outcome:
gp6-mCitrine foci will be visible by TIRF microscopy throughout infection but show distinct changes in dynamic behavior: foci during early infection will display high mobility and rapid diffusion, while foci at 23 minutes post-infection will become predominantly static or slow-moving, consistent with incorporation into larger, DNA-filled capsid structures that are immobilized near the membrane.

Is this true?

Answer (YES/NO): YES